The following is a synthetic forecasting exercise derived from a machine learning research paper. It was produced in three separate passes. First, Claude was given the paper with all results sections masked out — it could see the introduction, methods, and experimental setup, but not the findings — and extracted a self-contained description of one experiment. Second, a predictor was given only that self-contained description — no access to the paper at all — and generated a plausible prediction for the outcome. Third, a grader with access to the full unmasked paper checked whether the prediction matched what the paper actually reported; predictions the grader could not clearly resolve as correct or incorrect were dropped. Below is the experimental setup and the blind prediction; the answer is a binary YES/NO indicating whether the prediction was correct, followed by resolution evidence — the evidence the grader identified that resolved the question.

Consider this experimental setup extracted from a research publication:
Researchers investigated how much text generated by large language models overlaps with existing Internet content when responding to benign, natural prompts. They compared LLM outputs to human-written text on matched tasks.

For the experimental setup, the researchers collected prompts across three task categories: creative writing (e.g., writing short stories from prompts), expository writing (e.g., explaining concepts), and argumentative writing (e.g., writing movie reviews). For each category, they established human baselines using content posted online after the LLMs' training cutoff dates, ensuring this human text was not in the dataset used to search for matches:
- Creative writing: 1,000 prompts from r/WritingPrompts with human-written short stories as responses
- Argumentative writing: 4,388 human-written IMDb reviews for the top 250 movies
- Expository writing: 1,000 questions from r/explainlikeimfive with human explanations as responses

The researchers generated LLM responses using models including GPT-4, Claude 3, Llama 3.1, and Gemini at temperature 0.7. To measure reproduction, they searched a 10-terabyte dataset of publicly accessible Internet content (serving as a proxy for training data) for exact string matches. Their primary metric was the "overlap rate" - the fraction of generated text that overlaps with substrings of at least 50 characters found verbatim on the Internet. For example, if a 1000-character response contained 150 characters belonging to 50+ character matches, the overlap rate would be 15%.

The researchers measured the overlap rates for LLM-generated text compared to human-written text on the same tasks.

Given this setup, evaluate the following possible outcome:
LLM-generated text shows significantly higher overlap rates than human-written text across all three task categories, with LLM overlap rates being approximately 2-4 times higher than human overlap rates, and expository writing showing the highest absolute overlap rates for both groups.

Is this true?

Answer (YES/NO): NO